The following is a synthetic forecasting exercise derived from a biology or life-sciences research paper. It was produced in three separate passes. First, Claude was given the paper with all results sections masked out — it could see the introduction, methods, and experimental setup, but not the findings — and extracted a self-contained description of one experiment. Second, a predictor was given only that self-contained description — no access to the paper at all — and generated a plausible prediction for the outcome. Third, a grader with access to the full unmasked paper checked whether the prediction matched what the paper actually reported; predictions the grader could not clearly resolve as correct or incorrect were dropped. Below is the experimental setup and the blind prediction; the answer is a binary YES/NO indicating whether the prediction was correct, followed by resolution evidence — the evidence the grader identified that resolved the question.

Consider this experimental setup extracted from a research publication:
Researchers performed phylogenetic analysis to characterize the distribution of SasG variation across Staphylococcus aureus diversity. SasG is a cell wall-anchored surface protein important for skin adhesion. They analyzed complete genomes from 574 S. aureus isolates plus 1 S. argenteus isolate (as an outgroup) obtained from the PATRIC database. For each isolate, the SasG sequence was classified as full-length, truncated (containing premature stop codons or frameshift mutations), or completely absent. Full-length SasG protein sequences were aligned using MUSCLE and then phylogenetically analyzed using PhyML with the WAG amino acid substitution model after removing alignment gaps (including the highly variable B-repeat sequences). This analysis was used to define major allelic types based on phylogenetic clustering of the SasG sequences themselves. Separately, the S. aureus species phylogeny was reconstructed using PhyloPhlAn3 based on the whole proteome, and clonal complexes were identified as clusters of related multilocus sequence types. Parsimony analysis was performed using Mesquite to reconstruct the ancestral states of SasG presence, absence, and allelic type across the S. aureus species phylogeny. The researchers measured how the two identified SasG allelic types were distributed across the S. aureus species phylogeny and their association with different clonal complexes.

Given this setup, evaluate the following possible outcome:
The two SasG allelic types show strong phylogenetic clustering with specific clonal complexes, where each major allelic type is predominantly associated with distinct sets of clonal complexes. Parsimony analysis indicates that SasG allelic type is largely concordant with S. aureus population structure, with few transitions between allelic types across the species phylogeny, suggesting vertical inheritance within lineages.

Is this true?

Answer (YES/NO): YES